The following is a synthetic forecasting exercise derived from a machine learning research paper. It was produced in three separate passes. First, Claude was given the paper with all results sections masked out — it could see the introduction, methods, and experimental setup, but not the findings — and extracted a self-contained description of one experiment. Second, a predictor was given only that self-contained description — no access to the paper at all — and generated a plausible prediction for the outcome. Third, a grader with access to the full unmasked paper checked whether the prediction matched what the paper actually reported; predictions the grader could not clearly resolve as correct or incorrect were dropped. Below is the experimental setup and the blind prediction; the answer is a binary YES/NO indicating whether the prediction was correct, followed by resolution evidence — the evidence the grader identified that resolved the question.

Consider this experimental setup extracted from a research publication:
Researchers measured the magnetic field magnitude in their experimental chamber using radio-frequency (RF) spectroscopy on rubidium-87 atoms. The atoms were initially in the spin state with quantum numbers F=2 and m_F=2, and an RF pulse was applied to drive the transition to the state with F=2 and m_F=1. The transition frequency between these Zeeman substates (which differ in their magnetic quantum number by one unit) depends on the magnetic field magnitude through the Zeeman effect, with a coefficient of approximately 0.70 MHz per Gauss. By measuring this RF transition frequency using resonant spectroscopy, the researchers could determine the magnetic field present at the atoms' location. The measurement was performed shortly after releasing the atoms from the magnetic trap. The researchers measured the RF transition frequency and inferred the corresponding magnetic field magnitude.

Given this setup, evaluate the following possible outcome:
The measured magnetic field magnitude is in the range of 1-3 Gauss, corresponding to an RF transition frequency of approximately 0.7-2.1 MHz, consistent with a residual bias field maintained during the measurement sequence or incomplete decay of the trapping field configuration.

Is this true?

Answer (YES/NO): NO